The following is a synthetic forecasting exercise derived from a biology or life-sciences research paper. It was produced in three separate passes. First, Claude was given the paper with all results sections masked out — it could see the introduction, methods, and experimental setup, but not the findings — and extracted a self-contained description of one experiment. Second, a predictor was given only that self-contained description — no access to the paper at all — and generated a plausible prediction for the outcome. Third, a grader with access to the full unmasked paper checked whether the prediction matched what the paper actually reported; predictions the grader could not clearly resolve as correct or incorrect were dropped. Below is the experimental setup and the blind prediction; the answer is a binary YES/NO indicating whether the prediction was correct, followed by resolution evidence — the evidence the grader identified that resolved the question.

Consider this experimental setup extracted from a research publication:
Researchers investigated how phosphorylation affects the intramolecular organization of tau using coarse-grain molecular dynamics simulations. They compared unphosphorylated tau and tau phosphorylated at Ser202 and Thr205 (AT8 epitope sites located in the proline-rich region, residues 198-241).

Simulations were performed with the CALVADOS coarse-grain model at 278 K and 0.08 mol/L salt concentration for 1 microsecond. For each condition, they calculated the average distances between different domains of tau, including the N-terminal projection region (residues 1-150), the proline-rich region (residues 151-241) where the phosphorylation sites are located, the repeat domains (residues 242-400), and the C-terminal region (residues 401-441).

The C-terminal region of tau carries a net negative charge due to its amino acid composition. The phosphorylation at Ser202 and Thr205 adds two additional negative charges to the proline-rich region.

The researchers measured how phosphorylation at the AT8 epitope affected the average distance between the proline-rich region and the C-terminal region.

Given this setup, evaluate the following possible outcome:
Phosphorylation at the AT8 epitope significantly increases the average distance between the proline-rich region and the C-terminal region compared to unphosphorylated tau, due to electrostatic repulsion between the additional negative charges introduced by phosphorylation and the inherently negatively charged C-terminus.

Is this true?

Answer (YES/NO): NO